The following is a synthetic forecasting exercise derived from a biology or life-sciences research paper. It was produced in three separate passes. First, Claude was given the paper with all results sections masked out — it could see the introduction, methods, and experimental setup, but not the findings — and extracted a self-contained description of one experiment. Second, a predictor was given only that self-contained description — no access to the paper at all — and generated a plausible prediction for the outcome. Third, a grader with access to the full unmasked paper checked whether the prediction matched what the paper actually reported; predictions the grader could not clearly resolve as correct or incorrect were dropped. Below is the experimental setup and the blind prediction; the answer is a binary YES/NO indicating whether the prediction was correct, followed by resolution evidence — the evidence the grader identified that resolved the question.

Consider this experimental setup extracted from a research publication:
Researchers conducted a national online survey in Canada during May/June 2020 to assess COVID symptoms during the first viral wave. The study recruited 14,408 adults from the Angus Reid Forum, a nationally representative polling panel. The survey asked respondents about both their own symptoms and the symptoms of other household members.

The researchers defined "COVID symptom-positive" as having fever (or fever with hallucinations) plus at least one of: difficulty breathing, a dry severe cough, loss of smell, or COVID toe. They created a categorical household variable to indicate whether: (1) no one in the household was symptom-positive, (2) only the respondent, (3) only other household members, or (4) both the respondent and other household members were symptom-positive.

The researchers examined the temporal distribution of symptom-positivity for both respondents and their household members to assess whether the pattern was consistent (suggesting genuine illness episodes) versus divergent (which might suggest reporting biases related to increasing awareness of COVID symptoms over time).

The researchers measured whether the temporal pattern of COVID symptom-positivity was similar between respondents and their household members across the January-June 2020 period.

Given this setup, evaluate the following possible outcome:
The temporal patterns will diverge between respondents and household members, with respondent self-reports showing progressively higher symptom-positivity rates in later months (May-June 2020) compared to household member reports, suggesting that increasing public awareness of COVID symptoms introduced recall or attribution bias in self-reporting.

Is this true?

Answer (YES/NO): NO